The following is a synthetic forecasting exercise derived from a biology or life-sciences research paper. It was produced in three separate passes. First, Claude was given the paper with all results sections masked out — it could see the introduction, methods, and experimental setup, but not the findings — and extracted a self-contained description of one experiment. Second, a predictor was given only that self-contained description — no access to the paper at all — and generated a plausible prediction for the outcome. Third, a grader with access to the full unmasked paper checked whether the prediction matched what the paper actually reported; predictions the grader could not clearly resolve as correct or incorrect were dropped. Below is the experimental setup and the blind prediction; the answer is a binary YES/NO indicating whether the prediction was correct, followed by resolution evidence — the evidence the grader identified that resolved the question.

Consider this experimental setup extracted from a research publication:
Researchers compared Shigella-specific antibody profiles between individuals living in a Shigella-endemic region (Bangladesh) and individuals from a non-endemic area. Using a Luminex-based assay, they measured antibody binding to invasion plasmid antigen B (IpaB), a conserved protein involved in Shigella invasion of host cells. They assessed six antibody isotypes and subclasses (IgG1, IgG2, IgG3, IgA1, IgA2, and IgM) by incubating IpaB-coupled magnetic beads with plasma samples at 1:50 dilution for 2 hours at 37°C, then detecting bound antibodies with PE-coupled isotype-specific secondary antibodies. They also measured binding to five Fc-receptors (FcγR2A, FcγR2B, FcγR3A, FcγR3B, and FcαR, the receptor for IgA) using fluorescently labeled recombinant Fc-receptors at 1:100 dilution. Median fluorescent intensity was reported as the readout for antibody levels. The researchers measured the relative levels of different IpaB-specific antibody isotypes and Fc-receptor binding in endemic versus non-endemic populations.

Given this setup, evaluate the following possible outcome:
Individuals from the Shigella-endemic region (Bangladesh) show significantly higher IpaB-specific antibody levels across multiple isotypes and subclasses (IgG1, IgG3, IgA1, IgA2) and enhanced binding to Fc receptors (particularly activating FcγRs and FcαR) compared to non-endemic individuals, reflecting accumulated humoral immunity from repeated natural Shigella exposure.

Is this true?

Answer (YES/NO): NO